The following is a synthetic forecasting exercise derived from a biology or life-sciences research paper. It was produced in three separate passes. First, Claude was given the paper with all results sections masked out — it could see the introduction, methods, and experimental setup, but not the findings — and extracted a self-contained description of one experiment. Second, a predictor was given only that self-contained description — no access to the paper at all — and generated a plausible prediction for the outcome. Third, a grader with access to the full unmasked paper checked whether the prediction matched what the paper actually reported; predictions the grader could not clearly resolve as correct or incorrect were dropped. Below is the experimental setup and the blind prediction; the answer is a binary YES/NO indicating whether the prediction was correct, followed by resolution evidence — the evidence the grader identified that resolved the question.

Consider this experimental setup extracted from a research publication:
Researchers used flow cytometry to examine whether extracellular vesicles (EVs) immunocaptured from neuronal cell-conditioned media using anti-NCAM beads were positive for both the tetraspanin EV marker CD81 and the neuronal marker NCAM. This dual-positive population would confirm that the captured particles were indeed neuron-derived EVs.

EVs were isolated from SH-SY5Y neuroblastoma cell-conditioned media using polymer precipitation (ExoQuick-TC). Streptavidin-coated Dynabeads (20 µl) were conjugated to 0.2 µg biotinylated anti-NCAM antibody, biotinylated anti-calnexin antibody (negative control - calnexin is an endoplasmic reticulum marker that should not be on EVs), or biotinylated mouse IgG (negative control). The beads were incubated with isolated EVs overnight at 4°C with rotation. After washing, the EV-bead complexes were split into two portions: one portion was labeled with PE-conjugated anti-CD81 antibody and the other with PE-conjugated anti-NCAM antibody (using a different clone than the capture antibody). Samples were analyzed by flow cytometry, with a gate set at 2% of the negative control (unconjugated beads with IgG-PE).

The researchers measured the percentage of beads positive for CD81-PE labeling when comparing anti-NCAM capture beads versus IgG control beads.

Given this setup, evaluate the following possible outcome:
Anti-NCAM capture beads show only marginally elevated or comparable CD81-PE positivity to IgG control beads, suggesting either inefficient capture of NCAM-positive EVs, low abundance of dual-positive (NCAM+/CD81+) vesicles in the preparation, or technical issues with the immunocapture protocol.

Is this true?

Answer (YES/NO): NO